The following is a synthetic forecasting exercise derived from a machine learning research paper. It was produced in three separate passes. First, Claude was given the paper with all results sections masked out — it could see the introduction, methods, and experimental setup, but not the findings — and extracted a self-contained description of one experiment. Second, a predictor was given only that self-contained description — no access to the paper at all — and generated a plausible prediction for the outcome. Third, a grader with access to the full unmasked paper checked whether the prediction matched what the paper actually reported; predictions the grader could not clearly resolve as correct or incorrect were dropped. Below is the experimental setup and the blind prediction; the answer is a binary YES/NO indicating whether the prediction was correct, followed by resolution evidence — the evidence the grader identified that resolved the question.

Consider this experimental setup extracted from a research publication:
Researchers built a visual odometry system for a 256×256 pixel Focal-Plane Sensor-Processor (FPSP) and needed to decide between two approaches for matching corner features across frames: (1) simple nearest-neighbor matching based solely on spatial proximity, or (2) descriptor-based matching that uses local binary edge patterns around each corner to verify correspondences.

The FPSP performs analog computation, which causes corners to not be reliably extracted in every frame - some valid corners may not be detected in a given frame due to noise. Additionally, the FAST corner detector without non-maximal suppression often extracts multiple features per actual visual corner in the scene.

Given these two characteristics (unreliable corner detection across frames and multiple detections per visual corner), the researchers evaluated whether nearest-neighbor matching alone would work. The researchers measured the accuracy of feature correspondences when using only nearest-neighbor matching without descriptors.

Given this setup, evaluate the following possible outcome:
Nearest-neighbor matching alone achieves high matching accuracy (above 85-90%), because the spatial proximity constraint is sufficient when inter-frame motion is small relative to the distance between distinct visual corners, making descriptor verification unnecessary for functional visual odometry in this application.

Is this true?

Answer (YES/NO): NO